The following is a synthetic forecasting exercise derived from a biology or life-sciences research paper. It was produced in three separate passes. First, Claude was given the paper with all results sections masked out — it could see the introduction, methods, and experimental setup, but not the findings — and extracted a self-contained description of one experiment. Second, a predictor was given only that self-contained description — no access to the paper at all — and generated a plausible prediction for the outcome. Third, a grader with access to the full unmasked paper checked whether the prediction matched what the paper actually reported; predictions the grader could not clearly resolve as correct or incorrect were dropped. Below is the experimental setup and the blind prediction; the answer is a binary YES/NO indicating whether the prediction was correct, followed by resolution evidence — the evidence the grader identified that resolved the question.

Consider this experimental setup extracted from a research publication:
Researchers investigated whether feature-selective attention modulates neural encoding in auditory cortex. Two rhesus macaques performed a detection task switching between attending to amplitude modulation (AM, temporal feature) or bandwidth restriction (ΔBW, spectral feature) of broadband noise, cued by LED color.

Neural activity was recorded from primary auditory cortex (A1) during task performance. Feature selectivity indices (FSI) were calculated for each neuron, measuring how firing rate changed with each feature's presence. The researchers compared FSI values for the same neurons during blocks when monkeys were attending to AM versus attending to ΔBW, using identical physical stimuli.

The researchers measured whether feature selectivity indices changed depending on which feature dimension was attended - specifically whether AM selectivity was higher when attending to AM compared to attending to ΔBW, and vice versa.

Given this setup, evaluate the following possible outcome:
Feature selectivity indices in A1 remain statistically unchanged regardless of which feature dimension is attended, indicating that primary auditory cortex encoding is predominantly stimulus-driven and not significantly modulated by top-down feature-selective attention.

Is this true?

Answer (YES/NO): YES